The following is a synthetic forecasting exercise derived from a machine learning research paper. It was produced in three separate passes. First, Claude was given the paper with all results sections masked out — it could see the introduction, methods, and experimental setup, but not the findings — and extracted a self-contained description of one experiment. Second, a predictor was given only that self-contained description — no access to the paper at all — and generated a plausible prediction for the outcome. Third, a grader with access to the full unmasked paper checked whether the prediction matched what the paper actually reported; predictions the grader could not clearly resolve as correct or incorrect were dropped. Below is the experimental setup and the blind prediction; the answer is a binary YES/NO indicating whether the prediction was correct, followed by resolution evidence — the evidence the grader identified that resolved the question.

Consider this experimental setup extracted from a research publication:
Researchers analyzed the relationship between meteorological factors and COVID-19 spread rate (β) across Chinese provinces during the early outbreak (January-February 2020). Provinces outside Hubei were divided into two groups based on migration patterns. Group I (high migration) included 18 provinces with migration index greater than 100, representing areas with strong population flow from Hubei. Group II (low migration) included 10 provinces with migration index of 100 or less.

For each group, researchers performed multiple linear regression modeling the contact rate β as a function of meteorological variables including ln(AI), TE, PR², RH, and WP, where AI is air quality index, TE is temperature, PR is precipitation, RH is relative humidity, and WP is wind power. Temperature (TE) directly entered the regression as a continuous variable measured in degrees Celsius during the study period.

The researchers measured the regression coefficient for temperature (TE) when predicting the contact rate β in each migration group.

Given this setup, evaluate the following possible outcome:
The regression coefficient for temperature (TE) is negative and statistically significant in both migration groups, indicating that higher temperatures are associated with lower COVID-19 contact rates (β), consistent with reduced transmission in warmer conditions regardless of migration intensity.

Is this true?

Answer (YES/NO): NO